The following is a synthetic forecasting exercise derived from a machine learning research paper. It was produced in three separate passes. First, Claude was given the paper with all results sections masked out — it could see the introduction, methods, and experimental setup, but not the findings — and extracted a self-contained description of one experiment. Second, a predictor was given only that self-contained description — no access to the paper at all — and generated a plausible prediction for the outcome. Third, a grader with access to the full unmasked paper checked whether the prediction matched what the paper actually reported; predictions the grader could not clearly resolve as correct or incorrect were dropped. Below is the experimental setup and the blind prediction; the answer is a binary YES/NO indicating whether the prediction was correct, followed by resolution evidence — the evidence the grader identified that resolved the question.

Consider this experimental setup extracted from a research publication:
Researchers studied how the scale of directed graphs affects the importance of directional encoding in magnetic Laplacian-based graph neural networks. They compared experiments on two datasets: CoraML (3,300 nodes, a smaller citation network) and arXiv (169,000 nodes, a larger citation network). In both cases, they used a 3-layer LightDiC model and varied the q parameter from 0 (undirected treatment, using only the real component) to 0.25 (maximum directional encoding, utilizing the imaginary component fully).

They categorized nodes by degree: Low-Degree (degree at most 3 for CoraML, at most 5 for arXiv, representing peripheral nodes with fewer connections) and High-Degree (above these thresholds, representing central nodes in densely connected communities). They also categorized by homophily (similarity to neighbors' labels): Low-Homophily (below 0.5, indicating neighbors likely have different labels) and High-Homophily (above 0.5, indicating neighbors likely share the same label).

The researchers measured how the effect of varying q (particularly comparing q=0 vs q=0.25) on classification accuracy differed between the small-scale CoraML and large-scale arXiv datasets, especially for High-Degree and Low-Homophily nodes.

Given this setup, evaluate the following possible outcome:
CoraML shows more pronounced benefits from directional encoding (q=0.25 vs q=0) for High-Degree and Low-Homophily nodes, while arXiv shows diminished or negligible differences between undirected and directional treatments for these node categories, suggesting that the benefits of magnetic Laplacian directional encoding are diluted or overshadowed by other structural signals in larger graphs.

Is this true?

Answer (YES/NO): NO